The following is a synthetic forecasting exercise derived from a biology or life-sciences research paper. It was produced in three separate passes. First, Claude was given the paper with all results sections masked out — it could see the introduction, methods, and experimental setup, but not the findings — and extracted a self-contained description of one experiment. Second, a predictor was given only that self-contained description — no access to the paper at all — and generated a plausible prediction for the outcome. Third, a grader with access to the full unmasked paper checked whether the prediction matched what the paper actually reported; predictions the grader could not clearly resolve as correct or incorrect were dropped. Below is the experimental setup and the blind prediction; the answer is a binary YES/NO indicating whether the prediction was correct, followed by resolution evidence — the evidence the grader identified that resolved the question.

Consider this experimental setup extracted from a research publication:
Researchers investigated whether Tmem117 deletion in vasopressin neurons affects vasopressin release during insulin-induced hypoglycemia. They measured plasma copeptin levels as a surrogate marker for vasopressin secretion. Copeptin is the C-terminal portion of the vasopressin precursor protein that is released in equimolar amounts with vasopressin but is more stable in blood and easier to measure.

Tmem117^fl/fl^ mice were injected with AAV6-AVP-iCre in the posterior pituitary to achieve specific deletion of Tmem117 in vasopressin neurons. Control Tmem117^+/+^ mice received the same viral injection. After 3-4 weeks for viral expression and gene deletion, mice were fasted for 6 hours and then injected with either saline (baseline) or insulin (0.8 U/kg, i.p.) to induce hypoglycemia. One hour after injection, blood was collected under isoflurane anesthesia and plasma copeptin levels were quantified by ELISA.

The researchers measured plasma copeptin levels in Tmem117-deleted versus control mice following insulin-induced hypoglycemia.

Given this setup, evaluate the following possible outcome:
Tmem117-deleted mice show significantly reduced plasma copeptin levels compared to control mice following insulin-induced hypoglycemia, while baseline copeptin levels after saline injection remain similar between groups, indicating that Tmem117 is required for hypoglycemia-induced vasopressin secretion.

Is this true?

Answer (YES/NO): NO